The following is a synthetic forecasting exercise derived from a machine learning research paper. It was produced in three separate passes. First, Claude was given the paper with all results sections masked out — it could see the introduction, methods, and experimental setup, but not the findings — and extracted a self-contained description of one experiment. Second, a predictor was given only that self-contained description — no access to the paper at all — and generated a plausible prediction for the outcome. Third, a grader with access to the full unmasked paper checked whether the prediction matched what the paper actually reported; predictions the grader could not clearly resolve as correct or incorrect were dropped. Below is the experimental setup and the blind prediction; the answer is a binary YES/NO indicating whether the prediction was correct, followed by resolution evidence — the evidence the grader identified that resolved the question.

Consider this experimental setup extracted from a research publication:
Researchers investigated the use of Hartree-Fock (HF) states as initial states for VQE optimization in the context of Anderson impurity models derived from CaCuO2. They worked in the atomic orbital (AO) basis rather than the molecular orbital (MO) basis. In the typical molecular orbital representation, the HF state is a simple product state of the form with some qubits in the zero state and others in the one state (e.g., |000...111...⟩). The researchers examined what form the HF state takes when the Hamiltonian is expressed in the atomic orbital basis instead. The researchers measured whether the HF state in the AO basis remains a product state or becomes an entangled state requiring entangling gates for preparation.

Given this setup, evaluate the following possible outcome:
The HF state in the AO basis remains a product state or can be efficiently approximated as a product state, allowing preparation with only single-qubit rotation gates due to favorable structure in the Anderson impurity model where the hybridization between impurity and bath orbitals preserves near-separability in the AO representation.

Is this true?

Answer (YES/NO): NO